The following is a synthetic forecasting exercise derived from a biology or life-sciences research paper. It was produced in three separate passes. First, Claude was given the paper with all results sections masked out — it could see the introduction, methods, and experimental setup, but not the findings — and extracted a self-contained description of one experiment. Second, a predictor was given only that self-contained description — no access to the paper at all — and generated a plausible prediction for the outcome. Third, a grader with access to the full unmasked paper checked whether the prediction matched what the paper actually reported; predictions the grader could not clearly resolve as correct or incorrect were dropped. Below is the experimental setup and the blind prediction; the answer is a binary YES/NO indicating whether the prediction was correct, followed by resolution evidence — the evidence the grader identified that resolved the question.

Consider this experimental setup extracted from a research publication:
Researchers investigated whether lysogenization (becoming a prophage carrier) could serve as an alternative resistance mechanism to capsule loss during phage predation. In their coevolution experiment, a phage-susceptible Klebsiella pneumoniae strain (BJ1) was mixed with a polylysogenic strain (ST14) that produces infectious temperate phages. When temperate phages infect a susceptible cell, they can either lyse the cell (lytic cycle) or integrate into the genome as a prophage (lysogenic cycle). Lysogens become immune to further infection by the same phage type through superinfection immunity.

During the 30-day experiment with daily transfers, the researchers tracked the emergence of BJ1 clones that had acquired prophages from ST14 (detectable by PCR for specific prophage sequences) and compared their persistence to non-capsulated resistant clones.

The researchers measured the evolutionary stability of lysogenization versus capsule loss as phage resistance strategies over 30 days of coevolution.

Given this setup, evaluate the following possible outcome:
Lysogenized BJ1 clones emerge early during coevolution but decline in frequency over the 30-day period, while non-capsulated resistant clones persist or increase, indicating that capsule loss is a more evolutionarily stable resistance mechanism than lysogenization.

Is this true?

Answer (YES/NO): YES